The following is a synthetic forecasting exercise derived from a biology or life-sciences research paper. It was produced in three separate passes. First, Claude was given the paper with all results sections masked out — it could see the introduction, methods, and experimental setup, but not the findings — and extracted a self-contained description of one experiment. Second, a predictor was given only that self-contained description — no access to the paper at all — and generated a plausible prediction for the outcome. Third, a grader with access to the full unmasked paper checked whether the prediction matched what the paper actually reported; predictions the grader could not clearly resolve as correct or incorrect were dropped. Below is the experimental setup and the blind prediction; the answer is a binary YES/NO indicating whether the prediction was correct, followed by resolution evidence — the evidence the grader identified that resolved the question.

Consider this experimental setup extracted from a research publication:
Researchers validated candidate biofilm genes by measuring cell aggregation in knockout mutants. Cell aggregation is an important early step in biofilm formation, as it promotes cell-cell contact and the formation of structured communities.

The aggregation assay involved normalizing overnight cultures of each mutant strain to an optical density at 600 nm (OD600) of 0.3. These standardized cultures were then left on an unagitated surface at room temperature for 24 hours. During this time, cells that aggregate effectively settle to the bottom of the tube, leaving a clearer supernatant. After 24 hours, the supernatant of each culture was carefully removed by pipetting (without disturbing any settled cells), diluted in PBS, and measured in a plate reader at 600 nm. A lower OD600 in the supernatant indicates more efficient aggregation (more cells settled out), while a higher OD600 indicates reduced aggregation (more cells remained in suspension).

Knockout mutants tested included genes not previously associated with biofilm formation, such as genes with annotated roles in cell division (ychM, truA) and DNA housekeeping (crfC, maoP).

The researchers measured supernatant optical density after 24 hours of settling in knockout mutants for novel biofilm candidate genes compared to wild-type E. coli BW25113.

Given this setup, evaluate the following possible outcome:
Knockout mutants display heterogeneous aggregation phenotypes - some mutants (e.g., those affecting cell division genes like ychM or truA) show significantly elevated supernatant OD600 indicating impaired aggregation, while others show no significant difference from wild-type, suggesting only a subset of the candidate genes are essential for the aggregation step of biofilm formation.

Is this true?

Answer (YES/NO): NO